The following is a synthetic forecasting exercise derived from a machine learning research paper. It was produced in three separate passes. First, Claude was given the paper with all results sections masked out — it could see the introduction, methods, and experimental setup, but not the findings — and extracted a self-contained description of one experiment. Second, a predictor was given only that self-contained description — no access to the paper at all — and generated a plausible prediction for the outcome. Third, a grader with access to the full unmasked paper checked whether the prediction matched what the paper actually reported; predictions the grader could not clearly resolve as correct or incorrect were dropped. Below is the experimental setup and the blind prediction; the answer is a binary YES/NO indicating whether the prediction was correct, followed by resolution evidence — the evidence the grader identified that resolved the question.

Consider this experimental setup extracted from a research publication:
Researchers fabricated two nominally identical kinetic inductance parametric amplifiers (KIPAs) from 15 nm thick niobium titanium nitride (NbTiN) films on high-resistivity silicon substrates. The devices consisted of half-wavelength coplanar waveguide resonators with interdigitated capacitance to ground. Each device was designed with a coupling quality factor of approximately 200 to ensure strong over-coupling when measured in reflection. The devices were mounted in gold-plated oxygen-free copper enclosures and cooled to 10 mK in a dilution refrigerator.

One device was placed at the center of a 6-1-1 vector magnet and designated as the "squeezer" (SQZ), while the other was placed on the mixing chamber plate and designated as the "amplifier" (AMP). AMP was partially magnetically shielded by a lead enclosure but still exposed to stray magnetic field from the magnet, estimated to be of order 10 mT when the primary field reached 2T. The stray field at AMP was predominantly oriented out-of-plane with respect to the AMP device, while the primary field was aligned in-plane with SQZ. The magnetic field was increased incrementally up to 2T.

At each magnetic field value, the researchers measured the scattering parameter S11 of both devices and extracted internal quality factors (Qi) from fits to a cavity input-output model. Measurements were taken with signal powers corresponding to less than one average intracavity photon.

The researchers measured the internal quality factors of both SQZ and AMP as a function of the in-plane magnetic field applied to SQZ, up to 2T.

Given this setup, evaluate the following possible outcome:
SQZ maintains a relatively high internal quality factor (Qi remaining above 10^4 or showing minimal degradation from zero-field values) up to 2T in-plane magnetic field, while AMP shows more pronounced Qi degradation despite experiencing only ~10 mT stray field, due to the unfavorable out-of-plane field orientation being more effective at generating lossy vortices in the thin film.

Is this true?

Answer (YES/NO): YES